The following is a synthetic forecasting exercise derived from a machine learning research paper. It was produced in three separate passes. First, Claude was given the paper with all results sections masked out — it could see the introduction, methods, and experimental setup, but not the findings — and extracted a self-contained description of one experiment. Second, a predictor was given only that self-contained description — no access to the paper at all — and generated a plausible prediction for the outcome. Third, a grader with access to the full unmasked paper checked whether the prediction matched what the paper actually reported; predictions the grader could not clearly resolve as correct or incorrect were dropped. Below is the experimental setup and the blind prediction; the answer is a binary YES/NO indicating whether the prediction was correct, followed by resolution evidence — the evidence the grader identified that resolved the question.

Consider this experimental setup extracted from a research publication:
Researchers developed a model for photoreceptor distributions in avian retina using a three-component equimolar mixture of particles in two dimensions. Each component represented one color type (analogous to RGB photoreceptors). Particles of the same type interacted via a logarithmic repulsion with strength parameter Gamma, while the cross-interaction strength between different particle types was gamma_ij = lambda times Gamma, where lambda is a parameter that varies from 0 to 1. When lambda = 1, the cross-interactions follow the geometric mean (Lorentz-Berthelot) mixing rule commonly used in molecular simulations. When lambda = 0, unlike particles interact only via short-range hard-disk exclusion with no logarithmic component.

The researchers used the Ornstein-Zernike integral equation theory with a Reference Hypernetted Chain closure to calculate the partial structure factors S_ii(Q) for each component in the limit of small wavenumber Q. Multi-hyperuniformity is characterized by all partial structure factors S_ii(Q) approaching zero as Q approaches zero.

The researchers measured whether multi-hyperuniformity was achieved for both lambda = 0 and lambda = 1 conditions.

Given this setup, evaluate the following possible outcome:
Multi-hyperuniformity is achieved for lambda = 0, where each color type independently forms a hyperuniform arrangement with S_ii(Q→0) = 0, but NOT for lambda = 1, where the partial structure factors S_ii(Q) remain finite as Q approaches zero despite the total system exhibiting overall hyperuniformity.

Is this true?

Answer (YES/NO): YES